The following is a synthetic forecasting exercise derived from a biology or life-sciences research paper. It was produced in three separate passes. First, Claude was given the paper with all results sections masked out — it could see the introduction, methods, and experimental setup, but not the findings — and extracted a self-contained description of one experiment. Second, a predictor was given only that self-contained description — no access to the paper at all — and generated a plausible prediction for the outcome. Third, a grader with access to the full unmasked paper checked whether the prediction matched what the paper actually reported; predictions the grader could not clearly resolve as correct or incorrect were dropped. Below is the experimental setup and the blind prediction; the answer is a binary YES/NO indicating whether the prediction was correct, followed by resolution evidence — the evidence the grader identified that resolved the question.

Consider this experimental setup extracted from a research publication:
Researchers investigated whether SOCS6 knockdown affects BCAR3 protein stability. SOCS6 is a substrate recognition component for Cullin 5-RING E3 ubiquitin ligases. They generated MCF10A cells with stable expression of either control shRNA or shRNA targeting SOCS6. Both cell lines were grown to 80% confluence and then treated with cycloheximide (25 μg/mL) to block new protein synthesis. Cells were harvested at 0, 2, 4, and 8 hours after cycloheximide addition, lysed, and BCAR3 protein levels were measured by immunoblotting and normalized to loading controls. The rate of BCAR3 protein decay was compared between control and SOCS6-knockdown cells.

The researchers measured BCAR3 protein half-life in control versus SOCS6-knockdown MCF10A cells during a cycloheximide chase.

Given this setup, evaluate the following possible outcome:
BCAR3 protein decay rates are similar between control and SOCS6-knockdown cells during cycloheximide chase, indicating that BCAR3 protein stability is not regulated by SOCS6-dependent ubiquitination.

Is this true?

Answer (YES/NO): NO